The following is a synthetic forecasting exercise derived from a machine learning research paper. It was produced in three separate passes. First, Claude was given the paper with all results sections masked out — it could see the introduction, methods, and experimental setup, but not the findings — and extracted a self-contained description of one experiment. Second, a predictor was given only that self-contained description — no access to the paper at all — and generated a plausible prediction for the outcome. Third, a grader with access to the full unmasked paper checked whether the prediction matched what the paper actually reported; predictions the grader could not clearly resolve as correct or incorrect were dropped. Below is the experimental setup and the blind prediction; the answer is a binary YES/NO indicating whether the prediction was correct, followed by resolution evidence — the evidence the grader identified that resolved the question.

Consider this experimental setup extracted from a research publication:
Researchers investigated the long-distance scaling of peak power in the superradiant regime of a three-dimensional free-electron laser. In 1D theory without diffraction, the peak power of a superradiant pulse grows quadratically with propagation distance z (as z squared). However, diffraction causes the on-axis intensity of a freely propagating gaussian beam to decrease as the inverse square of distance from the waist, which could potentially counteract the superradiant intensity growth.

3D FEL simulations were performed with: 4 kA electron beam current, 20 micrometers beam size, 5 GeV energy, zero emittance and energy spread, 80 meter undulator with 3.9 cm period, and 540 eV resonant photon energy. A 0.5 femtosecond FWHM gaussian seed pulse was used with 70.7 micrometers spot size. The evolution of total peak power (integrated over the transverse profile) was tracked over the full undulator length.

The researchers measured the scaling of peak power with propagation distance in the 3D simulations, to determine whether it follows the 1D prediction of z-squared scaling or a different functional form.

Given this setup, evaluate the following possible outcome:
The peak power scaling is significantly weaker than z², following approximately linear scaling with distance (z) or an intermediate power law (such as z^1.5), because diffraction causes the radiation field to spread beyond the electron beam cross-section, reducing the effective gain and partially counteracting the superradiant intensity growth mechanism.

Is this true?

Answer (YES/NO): YES